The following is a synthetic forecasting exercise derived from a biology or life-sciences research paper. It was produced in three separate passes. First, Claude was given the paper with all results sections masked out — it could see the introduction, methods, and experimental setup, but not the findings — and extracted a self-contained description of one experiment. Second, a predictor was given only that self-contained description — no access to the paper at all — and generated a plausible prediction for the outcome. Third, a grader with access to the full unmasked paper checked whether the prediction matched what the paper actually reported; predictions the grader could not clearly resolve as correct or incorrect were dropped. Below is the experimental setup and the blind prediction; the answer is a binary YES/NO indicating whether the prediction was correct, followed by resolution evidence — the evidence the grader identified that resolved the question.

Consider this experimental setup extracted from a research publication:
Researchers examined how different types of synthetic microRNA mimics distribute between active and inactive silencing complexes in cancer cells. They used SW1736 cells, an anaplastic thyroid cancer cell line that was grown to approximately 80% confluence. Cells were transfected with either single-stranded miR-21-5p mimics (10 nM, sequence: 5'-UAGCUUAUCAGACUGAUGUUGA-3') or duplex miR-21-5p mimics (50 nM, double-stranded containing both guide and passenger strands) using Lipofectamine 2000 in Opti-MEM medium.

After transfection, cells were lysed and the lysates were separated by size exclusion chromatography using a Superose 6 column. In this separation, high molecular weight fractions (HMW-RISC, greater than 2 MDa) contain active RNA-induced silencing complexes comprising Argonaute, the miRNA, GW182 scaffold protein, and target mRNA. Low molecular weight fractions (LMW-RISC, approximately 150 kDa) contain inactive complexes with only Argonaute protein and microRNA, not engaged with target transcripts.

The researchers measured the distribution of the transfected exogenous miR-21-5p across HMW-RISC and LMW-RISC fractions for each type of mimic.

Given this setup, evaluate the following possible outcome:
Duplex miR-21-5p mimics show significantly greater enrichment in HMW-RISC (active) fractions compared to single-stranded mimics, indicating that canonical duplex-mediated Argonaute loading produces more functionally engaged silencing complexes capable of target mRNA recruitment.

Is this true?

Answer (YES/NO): NO